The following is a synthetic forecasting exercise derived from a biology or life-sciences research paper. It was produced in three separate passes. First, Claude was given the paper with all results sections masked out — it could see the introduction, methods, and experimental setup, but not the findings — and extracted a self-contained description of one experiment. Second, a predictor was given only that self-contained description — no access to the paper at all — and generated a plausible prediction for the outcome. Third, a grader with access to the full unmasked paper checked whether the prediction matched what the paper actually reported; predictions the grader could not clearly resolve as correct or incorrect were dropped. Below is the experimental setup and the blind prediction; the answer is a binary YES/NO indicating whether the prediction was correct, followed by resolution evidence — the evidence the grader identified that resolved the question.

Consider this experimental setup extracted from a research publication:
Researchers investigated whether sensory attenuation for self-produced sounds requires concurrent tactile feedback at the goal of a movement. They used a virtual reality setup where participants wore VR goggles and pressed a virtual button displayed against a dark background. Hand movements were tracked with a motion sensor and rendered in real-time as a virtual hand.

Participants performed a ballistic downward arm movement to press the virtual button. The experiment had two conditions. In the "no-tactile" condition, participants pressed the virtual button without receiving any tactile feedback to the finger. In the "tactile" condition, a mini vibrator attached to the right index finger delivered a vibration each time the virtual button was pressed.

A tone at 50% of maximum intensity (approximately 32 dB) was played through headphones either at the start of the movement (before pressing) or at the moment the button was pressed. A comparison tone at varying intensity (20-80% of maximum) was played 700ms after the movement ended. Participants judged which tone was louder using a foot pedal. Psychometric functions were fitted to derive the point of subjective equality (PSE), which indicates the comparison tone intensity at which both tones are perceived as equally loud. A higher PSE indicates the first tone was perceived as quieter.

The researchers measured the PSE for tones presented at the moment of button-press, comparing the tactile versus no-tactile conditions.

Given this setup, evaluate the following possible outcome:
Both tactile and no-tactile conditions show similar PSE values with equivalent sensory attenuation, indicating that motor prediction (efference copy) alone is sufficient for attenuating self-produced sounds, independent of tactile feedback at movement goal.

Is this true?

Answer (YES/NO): NO